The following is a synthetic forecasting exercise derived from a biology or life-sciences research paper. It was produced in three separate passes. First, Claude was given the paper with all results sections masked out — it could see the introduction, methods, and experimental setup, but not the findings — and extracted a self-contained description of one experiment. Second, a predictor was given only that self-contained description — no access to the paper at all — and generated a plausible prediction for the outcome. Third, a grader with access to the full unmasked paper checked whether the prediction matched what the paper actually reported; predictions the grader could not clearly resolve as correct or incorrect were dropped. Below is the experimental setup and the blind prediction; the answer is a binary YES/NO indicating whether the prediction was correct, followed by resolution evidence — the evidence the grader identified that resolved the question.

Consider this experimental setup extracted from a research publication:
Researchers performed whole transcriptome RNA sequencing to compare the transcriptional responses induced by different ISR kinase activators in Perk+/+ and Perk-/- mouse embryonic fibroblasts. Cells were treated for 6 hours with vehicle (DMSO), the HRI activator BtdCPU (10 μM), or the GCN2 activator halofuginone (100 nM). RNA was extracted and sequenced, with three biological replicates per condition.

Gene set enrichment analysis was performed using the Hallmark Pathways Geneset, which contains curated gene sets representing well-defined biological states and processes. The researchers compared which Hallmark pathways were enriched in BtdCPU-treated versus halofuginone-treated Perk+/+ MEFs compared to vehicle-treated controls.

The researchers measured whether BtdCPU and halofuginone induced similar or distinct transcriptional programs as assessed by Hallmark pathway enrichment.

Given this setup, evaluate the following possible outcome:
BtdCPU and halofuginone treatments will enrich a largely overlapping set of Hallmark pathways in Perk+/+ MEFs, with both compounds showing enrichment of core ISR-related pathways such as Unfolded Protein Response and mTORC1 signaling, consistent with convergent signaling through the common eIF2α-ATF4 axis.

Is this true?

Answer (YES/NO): NO